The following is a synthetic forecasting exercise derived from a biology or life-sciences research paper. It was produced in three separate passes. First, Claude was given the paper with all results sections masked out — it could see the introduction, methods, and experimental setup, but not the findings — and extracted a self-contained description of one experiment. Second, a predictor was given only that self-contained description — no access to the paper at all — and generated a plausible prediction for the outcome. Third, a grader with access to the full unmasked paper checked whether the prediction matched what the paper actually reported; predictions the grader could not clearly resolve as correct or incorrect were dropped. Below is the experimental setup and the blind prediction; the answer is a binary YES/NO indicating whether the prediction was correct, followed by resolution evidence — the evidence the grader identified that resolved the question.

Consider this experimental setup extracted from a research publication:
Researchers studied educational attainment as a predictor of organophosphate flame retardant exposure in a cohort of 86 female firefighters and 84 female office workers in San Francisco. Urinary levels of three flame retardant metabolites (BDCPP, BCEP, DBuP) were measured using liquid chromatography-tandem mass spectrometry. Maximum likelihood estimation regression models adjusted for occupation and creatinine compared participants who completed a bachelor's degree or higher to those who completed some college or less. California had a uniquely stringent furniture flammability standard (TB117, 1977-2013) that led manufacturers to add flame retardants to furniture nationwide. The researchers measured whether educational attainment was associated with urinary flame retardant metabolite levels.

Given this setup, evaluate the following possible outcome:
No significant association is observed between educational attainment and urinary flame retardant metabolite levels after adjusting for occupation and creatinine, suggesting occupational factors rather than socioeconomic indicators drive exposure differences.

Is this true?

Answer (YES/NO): NO